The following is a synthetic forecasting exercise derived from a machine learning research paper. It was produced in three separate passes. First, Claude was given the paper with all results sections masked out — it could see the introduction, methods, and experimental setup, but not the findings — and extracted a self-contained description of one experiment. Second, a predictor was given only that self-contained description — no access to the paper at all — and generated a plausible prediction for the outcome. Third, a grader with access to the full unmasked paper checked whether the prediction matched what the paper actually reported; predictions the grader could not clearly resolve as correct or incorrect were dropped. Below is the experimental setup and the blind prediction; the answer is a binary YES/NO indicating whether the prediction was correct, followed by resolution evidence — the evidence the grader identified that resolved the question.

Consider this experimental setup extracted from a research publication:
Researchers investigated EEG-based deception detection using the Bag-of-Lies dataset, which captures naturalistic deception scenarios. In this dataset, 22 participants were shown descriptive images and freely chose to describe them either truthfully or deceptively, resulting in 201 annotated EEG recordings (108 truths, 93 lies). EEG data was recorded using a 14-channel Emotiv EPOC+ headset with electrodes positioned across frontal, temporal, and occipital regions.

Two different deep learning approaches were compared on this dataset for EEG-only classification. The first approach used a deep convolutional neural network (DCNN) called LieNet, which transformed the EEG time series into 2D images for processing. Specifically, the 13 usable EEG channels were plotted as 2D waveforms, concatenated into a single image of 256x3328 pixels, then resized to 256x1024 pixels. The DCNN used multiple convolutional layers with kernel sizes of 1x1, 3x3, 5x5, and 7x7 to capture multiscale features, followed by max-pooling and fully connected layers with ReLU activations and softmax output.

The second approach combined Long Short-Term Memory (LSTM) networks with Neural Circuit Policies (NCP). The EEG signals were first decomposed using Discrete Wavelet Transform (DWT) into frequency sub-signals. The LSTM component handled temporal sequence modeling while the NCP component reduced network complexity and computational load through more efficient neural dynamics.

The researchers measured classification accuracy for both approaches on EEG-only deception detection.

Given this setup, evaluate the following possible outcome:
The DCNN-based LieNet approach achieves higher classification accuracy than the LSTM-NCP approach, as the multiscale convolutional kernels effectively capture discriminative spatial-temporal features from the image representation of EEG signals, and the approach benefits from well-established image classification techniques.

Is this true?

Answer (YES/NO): NO